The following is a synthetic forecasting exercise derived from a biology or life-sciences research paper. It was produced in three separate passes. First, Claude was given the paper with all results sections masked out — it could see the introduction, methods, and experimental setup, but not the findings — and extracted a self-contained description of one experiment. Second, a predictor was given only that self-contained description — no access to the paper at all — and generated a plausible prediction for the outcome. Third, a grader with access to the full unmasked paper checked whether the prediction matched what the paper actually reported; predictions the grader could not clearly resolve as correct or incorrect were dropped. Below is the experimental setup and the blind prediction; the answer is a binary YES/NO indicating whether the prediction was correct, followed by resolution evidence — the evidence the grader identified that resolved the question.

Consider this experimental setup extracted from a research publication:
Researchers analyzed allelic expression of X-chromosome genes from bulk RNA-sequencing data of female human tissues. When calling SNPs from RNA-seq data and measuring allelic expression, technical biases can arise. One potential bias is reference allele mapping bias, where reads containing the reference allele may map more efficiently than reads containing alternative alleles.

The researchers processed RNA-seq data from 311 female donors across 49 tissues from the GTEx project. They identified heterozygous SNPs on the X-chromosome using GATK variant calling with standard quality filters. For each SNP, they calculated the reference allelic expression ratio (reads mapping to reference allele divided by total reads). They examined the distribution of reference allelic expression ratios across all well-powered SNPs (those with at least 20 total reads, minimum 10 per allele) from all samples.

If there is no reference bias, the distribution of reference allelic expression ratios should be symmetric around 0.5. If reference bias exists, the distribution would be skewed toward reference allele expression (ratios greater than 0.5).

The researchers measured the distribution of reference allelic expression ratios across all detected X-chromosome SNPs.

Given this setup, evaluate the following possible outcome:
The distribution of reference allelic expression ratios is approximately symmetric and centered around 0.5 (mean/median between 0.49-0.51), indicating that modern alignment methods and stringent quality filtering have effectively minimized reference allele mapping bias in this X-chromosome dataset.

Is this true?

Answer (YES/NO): NO